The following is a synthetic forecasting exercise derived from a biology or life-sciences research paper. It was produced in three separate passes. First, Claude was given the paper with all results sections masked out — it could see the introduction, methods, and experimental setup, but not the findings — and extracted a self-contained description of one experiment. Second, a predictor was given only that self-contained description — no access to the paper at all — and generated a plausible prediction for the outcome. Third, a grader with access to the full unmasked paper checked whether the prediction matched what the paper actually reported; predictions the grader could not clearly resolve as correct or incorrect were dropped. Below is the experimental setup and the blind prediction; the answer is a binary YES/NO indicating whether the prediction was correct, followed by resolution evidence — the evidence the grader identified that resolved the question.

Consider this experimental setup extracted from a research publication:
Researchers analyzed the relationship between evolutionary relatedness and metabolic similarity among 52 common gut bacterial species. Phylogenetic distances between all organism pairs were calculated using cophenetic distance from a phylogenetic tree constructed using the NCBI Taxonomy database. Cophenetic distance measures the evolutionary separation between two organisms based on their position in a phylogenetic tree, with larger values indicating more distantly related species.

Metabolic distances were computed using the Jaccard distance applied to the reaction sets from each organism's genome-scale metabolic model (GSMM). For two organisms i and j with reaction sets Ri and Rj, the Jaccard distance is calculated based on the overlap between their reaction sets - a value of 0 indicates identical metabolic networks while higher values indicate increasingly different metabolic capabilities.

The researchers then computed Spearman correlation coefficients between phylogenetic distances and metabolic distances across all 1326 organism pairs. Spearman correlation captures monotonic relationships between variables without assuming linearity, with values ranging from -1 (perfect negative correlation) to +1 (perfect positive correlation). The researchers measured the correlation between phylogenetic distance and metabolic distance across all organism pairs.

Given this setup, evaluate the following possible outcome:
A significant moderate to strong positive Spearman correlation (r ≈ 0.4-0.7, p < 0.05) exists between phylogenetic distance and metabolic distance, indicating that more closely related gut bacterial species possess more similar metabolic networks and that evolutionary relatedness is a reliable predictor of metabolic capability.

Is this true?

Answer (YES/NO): NO